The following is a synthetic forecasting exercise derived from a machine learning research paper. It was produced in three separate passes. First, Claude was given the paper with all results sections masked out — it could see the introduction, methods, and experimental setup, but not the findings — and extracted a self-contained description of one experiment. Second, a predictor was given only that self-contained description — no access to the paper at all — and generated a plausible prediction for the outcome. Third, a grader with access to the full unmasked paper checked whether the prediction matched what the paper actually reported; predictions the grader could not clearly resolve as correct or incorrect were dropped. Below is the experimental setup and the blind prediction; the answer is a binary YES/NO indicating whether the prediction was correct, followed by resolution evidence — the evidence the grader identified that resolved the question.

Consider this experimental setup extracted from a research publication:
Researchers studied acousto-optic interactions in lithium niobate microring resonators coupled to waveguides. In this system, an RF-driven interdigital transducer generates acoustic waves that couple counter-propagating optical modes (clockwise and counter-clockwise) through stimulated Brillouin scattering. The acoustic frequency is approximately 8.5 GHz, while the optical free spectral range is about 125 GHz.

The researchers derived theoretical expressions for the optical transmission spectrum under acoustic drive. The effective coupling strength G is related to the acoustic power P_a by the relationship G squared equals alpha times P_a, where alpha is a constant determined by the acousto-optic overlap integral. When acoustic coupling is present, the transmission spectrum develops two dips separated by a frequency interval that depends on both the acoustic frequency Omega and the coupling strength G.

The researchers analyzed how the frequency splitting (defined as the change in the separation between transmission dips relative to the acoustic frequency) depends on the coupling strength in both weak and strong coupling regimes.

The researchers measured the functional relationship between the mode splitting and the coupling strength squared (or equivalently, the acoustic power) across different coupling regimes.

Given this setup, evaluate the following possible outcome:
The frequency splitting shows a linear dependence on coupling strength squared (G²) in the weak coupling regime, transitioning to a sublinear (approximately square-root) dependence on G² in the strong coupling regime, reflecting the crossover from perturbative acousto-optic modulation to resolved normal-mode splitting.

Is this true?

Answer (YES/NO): NO